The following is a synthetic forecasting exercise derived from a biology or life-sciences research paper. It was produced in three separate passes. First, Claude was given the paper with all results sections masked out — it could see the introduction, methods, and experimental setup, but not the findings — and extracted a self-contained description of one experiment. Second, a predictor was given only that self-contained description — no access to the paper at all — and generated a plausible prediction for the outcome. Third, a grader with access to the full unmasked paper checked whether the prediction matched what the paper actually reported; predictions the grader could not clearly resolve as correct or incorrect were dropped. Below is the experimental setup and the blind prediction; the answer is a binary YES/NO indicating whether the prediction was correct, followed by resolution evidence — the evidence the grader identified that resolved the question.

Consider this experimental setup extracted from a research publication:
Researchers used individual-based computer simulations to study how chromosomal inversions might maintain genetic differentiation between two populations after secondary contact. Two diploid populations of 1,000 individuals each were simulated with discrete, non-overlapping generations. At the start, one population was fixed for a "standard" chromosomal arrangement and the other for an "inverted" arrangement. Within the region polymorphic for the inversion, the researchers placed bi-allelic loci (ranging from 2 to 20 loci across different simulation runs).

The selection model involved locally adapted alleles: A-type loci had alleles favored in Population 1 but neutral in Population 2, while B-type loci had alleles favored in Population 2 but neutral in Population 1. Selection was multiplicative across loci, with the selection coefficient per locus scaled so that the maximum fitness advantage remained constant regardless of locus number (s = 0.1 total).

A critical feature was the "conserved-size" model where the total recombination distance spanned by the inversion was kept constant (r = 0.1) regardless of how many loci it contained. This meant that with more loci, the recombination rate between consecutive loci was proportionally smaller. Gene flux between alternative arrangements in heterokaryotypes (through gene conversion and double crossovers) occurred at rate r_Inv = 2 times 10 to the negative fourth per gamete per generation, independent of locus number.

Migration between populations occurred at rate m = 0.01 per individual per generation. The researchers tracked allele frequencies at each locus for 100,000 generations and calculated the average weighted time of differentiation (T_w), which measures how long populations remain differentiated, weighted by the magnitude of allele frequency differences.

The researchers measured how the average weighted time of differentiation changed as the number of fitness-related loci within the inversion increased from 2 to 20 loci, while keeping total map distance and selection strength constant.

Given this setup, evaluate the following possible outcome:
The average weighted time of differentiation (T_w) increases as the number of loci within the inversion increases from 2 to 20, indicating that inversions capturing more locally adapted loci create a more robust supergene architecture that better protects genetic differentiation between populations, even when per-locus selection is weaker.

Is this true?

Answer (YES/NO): YES